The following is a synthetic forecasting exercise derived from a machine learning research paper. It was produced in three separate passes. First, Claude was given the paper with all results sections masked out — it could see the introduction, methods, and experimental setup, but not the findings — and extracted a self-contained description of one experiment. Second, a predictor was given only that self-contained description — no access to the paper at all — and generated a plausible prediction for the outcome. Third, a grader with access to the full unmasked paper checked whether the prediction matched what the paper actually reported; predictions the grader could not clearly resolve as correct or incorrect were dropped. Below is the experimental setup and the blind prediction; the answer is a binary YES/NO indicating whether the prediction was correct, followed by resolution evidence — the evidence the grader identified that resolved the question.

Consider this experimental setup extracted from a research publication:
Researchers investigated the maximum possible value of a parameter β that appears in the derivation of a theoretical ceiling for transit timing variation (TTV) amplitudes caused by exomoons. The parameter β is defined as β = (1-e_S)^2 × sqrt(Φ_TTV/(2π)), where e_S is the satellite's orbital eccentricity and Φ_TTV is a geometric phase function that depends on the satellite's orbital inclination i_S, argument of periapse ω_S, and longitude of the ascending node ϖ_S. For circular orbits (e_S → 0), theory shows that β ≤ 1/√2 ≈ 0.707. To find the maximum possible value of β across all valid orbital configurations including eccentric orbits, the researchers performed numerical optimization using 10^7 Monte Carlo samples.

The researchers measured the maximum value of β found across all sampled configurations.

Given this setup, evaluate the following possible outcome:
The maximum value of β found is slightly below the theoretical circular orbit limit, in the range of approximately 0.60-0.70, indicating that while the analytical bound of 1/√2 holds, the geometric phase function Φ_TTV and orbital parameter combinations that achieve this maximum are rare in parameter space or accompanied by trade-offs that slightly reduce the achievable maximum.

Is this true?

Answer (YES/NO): NO